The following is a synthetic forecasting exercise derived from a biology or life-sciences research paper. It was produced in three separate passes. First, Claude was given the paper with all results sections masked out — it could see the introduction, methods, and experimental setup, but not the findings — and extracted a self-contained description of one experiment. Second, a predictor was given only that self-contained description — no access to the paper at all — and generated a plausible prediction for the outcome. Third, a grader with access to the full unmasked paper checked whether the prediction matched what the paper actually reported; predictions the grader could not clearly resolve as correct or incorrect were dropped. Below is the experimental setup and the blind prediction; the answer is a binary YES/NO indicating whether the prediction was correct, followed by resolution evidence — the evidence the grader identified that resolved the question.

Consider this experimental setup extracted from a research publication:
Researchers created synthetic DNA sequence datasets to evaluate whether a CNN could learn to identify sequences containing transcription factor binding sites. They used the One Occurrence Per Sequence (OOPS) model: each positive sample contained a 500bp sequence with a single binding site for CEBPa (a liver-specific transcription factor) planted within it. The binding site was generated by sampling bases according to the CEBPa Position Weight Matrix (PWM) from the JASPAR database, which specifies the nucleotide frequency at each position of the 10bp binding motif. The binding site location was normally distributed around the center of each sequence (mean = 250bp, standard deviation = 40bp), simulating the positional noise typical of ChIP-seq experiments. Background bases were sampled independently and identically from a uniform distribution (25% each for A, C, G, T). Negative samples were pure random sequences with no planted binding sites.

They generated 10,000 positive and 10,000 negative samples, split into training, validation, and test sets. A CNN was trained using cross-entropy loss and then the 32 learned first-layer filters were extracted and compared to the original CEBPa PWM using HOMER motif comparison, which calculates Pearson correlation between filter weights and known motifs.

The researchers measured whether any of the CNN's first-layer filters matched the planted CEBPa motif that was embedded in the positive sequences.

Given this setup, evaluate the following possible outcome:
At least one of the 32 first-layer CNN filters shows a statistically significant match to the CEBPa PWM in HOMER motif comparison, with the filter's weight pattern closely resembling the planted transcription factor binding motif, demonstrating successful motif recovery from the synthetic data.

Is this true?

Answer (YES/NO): YES